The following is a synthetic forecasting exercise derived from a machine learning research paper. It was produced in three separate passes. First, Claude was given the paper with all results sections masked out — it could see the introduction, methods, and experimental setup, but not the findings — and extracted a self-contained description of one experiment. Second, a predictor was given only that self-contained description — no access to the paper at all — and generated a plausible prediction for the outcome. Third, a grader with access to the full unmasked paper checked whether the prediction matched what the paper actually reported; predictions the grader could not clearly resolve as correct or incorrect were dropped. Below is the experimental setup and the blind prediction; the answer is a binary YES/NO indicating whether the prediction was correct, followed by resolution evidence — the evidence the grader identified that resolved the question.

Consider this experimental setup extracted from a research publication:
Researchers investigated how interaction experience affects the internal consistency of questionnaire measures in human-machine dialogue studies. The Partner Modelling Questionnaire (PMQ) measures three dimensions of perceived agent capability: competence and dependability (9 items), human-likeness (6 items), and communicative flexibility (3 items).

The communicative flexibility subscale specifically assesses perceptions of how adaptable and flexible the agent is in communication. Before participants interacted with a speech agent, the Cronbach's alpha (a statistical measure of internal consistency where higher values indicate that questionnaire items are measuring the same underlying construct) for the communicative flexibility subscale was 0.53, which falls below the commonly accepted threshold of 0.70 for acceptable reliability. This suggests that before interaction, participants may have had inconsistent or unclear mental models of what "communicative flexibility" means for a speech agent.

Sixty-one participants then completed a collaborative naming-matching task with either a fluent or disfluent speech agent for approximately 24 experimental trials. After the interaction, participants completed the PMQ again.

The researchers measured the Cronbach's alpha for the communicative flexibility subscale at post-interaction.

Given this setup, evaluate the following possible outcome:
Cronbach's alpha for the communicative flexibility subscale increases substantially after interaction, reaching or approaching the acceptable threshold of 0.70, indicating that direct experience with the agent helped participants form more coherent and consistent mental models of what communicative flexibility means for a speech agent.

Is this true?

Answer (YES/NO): YES